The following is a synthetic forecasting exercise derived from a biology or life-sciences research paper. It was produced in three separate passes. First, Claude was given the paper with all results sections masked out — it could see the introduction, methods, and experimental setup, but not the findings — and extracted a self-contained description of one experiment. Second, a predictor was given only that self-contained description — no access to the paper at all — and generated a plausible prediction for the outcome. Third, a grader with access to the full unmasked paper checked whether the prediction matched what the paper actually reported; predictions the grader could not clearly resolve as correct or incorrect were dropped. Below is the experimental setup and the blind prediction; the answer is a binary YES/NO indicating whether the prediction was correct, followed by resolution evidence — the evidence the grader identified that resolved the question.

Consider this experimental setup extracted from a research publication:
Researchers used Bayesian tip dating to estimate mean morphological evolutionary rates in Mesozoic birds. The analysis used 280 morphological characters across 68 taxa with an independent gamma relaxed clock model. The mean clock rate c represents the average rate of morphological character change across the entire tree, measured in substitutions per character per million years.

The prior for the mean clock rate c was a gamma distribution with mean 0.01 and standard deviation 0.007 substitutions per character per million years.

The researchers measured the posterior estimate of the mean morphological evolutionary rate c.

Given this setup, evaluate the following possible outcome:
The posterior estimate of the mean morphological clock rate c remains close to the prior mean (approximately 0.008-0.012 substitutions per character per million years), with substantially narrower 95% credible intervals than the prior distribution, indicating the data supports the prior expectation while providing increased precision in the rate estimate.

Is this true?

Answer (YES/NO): YES